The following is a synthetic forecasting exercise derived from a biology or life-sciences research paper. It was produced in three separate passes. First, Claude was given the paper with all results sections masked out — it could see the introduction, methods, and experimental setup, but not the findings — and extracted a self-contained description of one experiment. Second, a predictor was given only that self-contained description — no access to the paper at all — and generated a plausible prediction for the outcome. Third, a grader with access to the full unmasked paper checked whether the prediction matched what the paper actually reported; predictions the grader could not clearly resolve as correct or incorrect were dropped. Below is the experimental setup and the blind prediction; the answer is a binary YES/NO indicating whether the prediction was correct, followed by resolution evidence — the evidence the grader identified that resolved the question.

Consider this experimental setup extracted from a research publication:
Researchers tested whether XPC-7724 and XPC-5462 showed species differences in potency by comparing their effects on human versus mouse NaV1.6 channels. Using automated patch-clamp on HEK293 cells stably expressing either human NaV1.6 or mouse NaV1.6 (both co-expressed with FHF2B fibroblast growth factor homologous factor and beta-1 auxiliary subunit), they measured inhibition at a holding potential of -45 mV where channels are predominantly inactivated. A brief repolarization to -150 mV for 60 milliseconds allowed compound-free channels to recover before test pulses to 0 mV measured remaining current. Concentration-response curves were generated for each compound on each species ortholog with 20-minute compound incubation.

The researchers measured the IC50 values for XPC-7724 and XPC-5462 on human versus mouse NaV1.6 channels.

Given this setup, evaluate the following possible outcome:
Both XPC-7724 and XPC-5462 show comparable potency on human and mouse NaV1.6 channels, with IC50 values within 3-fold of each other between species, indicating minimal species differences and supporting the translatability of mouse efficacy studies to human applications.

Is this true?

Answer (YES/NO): YES